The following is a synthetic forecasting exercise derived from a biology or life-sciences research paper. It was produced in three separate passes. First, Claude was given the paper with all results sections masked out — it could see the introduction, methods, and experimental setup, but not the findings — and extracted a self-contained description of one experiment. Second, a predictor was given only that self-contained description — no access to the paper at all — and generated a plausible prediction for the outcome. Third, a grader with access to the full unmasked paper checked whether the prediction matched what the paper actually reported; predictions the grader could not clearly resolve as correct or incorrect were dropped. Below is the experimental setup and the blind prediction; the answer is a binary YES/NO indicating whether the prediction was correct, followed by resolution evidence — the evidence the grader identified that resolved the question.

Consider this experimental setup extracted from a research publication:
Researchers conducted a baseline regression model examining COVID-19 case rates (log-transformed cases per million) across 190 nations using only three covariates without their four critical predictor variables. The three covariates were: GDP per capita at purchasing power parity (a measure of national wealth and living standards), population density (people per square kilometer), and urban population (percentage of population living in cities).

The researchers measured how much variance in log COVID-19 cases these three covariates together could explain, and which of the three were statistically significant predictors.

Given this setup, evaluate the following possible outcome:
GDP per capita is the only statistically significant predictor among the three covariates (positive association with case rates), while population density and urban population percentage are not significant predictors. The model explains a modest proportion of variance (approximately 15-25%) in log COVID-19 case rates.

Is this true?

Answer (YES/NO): NO